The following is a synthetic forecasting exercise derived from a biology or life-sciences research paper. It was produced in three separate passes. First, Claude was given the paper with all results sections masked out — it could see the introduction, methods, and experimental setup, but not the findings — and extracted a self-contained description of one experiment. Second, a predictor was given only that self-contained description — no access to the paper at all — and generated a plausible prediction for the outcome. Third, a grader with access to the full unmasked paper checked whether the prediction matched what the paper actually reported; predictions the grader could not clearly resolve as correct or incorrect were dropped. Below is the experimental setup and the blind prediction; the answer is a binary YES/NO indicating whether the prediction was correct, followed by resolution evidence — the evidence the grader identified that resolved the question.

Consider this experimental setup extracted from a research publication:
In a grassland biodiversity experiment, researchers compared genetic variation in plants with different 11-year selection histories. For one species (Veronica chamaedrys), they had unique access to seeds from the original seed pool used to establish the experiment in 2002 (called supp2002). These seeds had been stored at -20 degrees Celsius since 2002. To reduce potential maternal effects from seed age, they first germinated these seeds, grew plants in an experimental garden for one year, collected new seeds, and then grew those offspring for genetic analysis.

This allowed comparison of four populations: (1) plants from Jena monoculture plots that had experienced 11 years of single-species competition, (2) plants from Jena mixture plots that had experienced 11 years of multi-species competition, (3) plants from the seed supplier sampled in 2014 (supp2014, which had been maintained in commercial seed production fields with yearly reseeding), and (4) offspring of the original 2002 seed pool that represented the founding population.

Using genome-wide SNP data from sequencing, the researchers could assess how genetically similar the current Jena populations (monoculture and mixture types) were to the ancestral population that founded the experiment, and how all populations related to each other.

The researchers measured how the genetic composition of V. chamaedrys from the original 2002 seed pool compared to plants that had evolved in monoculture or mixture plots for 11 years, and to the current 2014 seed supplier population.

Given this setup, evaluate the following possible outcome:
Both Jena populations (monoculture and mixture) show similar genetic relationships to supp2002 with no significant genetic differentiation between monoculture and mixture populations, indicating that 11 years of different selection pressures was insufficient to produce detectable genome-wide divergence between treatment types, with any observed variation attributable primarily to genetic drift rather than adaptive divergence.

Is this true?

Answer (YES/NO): NO